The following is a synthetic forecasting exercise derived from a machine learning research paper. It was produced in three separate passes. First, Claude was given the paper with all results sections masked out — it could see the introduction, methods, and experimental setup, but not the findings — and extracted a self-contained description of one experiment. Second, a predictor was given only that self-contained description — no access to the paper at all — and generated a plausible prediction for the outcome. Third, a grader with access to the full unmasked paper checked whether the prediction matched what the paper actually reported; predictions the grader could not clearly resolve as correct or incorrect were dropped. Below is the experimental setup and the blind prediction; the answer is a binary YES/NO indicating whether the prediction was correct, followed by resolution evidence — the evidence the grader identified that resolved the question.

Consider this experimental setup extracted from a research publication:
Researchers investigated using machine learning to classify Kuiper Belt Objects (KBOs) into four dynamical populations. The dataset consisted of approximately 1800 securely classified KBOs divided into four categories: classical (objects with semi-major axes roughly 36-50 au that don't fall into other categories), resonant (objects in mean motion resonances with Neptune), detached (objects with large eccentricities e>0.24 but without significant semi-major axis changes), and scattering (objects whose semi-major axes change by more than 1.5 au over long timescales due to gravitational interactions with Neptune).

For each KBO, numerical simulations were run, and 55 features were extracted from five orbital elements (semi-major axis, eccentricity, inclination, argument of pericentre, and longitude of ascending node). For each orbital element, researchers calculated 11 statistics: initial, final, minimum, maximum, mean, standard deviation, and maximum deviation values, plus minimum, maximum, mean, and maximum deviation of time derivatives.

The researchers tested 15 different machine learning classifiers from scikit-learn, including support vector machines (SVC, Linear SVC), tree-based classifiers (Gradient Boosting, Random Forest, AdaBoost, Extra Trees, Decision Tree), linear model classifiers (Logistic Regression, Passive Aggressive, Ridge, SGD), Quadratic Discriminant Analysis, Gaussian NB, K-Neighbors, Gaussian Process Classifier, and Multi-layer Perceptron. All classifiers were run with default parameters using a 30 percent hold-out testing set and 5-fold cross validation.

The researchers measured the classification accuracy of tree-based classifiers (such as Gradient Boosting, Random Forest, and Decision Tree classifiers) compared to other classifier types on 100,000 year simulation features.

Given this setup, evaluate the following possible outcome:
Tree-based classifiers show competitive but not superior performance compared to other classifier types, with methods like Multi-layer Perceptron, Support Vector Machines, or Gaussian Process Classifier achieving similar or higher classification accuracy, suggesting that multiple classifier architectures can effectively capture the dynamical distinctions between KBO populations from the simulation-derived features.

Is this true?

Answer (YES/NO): NO